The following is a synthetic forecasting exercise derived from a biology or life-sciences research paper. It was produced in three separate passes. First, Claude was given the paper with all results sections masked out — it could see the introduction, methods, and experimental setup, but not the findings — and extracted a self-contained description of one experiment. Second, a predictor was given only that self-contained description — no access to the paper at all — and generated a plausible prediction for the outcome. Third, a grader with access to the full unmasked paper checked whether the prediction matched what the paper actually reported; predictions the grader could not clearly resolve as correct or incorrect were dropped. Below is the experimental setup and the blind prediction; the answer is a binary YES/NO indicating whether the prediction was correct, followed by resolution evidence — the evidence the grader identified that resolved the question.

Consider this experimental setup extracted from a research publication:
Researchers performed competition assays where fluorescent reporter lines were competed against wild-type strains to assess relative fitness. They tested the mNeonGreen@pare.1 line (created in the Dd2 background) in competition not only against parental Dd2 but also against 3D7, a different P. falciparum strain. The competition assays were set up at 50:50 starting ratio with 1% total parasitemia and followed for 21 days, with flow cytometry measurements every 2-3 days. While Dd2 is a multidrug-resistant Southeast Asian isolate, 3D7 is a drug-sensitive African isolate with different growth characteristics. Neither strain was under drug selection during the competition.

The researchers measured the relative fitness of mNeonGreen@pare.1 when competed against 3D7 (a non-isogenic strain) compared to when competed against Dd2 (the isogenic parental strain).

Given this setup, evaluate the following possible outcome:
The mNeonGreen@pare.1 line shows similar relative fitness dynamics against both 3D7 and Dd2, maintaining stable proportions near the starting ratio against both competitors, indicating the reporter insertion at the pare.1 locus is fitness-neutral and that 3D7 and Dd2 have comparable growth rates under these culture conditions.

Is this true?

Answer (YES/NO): NO